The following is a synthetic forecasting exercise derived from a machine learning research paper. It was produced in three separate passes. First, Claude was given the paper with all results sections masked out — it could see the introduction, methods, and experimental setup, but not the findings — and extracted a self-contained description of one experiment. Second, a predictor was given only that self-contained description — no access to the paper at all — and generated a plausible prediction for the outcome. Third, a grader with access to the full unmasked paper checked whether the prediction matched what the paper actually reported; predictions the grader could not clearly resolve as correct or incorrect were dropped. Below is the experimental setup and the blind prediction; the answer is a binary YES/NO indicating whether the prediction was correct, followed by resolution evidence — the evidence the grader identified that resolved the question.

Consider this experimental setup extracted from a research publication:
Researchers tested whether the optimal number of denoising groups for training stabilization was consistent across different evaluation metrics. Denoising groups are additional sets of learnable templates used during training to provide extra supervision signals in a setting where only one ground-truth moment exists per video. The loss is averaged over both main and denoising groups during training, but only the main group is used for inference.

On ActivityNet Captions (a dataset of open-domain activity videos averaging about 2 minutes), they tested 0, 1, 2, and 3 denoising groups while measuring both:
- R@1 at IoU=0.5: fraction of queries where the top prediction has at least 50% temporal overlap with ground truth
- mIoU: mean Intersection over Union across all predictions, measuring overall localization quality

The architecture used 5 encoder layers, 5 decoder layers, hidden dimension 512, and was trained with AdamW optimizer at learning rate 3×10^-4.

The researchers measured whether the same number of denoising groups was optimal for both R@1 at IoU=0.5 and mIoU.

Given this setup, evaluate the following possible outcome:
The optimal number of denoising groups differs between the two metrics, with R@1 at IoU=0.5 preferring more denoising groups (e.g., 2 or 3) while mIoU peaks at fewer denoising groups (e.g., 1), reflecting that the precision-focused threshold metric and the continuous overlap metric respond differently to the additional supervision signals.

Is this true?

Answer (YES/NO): NO